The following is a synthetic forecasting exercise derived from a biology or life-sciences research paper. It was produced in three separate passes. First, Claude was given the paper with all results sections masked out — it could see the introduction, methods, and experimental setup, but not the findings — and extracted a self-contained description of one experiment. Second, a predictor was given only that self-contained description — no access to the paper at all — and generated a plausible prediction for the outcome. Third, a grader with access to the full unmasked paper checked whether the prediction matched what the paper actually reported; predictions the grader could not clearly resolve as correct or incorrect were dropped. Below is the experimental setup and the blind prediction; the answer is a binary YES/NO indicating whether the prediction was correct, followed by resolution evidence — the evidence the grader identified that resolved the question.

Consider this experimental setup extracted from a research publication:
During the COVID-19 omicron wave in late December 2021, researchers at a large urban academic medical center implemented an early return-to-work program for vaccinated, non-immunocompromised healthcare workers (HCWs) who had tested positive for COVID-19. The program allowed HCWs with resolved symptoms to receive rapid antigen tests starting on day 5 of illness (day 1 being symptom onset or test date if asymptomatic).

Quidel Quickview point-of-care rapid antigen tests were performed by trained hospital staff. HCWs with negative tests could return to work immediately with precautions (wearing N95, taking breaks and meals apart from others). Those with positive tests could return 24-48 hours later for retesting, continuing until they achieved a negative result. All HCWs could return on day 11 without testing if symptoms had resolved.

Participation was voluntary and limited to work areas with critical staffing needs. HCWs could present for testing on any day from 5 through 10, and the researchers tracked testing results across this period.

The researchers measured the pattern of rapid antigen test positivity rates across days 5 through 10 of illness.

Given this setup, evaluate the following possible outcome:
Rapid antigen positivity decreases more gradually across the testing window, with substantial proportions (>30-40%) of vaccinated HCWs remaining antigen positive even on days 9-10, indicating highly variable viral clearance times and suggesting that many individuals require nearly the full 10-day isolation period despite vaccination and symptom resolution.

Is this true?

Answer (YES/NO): NO